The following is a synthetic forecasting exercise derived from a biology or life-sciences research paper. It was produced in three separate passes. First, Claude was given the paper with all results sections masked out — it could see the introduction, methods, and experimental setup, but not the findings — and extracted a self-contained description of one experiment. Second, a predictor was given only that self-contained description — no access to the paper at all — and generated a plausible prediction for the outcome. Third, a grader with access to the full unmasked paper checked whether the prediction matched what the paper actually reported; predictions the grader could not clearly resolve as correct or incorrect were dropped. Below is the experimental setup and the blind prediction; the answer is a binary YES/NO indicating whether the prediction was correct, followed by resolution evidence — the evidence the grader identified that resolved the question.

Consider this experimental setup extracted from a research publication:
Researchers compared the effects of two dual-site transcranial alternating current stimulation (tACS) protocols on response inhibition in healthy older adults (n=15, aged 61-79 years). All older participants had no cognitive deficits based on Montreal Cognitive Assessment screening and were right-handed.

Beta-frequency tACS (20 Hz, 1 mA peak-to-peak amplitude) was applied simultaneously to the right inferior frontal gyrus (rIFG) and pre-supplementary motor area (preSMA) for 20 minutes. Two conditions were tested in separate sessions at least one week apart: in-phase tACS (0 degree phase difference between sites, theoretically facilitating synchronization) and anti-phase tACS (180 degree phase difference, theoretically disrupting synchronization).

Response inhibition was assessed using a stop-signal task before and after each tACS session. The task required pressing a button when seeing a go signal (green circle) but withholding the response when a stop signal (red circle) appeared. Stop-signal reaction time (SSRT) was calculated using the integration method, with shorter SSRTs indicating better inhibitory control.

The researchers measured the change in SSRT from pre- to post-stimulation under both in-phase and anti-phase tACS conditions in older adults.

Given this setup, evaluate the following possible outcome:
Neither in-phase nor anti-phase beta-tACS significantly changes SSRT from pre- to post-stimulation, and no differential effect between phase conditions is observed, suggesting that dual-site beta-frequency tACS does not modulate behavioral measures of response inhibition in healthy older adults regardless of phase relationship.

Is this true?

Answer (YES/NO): YES